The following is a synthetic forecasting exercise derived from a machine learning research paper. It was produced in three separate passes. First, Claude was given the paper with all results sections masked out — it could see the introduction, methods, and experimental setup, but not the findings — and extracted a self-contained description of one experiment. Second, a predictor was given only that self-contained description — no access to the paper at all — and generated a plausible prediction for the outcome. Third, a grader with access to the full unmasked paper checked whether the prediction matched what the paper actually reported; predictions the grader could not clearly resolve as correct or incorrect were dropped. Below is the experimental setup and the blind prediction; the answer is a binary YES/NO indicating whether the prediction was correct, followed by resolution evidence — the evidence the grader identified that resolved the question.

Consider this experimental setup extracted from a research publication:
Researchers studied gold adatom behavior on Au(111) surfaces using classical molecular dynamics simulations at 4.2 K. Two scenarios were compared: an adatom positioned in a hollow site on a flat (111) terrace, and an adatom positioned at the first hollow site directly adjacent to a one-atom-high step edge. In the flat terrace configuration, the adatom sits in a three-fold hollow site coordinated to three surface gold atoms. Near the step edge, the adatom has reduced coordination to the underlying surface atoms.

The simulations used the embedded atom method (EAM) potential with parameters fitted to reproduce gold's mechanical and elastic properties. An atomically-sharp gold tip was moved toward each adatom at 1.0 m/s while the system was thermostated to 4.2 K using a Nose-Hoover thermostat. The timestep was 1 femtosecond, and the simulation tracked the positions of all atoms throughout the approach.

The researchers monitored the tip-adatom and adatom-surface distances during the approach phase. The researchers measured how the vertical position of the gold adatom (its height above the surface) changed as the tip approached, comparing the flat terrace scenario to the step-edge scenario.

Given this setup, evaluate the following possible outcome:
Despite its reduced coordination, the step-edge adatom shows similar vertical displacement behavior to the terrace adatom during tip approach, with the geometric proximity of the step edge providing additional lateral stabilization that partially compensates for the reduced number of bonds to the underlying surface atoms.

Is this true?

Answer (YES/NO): NO